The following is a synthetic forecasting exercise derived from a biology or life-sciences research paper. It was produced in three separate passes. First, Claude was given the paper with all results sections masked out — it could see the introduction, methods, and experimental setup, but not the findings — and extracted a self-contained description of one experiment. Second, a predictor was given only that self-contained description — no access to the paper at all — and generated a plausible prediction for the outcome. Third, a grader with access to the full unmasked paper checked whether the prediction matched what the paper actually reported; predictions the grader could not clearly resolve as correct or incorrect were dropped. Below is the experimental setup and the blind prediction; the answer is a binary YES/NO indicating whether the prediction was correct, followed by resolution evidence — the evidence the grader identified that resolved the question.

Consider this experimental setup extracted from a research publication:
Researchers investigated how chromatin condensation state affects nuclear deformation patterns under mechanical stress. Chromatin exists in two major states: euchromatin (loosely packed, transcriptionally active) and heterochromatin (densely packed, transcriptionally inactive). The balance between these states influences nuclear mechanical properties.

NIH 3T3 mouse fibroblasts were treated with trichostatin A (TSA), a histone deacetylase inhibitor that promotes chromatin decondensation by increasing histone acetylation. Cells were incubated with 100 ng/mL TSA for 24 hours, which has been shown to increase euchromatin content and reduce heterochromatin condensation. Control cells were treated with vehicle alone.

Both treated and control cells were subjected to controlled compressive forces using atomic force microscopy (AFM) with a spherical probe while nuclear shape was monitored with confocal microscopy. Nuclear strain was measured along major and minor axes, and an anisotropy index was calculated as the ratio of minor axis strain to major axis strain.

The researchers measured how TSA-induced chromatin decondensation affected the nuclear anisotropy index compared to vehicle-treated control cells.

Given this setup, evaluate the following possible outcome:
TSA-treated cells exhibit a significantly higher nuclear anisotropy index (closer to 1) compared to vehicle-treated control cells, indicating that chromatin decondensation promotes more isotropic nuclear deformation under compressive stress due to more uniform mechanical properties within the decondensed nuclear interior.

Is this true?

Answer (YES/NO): NO